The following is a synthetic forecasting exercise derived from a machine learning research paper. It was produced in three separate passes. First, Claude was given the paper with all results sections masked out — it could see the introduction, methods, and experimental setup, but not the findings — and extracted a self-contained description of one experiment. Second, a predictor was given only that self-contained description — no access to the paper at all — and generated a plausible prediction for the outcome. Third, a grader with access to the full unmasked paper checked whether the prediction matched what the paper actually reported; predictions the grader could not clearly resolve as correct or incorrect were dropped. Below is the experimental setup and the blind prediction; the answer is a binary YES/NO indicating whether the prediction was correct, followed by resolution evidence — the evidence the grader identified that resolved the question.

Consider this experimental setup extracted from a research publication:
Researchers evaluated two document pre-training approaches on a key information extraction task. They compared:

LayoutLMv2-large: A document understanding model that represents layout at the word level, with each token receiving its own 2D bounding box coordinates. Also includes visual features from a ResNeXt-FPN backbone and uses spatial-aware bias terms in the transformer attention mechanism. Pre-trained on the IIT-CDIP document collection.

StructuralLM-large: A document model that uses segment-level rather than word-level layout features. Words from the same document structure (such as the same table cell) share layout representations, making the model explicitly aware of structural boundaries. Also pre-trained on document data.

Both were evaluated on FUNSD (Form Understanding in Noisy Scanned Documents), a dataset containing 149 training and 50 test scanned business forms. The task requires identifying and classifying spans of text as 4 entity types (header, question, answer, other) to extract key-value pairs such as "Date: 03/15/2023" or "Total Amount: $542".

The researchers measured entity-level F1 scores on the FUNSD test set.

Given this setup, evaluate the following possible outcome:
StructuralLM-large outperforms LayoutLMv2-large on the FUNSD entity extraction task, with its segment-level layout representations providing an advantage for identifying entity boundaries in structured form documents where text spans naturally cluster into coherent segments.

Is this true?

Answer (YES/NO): YES